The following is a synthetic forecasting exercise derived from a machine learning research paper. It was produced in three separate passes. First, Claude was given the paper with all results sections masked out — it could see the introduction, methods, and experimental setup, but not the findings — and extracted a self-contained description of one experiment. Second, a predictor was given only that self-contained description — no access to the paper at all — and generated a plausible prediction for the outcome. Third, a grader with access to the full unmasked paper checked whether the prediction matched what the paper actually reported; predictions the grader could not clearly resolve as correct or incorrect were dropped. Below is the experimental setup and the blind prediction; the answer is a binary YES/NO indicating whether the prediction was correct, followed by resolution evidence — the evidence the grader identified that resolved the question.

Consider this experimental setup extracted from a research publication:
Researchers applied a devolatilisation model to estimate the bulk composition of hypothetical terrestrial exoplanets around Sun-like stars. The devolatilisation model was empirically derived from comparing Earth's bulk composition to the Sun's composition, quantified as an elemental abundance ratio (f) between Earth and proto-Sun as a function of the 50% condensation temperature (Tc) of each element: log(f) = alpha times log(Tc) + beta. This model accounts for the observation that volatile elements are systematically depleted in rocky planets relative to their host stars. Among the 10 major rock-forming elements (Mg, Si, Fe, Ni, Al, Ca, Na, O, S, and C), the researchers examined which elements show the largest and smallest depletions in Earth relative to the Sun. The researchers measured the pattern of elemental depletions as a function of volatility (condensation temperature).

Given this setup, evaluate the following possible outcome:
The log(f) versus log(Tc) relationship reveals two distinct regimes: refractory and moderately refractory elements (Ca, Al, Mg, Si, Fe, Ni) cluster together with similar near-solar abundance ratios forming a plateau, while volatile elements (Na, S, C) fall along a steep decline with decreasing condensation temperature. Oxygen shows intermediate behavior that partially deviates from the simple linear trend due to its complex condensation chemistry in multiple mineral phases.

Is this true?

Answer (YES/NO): NO